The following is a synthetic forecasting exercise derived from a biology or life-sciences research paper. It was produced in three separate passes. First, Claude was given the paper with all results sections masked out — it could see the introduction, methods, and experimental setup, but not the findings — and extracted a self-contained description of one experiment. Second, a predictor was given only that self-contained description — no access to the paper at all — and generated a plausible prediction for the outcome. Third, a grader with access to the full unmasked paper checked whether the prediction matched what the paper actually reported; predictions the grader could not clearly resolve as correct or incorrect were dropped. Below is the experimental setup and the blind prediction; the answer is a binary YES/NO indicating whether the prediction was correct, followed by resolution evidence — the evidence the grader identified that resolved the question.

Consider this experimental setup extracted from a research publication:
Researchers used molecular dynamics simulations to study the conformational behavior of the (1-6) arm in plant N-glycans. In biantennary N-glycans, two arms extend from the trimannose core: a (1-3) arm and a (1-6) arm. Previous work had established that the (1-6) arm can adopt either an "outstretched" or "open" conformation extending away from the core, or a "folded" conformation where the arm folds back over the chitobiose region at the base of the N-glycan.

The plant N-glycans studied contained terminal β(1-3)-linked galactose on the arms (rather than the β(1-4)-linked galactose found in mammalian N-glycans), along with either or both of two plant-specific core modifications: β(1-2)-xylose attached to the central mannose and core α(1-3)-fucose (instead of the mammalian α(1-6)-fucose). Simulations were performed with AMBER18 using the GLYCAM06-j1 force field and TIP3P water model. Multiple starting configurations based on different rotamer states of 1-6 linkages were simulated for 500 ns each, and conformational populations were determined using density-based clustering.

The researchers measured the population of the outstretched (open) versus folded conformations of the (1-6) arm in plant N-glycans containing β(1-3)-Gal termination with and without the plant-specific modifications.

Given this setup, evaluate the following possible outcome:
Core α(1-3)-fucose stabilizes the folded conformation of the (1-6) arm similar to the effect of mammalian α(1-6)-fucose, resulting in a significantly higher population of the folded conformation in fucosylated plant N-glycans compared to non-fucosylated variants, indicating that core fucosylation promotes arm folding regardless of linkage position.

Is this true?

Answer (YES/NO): NO